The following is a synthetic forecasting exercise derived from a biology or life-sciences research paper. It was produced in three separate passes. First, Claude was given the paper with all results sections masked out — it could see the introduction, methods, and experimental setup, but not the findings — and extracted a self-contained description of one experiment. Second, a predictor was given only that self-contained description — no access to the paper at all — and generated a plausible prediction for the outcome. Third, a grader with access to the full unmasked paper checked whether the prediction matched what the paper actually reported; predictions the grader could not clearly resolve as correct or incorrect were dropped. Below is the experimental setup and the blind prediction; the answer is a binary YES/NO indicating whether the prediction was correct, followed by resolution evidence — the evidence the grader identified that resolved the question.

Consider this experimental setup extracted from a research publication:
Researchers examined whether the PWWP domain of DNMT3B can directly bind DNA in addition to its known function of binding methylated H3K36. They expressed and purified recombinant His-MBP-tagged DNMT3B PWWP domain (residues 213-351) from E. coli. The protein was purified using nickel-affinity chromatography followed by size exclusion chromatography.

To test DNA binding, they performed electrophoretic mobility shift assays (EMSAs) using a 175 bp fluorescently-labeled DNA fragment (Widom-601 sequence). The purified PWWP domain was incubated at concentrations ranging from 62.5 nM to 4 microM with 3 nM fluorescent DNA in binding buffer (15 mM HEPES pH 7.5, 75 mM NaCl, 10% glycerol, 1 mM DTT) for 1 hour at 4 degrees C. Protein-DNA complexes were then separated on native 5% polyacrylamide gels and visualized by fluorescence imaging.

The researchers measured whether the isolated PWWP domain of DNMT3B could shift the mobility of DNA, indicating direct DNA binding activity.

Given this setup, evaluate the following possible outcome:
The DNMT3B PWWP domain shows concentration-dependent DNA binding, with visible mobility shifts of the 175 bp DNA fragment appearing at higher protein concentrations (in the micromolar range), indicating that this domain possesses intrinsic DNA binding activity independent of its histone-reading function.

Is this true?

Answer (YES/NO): YES